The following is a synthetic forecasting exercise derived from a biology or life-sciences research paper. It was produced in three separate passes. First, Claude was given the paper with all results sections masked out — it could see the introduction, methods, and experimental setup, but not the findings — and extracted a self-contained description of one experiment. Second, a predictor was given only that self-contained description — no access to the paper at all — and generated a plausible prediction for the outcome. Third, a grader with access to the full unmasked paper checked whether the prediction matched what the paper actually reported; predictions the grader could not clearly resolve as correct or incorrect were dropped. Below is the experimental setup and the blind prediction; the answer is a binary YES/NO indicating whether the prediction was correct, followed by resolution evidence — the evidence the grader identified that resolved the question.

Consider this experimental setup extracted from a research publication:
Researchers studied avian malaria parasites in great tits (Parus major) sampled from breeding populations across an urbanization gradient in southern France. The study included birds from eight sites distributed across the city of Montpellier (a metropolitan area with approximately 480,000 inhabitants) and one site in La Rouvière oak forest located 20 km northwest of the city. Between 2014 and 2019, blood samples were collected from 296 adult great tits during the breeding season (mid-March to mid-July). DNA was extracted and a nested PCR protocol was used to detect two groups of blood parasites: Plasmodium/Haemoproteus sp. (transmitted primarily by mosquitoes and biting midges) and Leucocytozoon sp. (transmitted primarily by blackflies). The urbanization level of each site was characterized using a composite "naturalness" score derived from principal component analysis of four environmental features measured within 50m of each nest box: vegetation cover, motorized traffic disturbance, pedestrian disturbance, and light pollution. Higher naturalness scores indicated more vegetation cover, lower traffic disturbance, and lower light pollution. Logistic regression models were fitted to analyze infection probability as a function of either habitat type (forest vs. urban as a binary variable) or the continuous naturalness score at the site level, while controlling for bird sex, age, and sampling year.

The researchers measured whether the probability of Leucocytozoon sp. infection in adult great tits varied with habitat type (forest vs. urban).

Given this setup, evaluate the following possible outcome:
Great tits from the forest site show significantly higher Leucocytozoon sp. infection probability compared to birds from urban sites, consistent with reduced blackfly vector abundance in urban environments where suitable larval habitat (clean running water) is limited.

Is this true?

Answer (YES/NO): NO